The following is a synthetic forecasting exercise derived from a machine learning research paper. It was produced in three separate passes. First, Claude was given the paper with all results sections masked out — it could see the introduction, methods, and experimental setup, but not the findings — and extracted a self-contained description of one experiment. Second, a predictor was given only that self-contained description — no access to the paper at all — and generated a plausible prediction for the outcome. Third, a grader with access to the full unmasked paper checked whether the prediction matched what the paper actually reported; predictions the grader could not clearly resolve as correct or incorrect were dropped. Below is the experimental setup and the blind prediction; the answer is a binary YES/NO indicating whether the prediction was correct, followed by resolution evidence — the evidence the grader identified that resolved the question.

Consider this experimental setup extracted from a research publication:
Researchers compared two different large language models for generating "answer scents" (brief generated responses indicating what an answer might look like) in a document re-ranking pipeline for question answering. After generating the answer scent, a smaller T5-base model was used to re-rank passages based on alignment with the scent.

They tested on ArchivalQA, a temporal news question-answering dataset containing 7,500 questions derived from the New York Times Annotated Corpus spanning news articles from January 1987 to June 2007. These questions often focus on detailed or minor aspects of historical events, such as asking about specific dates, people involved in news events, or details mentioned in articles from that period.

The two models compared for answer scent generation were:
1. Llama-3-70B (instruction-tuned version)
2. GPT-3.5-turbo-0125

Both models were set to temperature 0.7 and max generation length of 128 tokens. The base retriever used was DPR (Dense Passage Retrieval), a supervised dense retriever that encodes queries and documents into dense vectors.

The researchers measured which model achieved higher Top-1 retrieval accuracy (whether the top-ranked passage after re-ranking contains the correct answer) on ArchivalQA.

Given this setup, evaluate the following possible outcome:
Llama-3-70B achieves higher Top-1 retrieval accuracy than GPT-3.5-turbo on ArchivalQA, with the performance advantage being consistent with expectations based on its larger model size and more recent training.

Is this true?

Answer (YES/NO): NO